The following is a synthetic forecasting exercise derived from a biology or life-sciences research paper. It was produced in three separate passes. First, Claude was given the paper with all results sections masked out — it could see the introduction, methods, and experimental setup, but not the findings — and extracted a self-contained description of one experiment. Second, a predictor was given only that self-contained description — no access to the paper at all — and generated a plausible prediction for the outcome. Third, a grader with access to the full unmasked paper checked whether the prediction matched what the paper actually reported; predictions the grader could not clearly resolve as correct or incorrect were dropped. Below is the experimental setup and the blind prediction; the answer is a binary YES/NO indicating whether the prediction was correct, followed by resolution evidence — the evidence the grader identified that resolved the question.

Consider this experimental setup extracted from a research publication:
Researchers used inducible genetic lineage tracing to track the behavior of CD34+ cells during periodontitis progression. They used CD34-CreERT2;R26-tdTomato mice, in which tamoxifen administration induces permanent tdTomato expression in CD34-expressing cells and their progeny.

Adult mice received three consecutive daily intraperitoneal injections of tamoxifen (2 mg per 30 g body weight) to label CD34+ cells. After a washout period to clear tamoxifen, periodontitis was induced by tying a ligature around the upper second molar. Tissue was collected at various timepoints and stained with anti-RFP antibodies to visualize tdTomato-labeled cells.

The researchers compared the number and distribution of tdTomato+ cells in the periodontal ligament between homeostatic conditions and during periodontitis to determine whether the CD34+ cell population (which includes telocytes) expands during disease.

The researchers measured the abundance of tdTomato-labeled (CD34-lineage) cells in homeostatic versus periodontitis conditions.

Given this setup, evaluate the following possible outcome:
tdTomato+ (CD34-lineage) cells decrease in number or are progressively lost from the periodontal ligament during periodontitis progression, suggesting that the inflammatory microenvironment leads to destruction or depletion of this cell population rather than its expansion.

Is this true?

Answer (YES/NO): NO